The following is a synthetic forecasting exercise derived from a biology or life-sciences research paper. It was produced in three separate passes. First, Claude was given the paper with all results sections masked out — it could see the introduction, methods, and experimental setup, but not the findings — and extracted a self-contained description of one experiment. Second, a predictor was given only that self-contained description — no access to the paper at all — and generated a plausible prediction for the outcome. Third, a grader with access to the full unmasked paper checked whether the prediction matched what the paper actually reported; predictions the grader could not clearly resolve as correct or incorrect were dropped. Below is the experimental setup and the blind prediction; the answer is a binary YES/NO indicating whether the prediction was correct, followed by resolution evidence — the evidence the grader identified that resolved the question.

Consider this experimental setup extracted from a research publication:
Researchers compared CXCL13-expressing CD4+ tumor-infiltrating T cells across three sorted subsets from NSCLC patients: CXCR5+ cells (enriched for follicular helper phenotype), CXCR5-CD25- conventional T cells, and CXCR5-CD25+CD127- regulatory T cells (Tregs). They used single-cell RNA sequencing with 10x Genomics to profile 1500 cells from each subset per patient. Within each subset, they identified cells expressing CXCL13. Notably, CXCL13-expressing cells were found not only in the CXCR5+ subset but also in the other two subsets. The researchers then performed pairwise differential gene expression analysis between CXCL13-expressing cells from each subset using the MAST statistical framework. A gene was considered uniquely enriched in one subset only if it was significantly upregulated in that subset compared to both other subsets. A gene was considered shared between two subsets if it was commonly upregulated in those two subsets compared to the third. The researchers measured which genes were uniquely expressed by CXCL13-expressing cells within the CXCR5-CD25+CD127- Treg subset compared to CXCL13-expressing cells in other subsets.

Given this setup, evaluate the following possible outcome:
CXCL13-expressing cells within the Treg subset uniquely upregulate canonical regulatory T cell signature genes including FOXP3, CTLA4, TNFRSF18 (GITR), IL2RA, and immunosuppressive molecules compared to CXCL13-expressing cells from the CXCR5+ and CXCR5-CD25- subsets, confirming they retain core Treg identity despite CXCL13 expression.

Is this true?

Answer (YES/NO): NO